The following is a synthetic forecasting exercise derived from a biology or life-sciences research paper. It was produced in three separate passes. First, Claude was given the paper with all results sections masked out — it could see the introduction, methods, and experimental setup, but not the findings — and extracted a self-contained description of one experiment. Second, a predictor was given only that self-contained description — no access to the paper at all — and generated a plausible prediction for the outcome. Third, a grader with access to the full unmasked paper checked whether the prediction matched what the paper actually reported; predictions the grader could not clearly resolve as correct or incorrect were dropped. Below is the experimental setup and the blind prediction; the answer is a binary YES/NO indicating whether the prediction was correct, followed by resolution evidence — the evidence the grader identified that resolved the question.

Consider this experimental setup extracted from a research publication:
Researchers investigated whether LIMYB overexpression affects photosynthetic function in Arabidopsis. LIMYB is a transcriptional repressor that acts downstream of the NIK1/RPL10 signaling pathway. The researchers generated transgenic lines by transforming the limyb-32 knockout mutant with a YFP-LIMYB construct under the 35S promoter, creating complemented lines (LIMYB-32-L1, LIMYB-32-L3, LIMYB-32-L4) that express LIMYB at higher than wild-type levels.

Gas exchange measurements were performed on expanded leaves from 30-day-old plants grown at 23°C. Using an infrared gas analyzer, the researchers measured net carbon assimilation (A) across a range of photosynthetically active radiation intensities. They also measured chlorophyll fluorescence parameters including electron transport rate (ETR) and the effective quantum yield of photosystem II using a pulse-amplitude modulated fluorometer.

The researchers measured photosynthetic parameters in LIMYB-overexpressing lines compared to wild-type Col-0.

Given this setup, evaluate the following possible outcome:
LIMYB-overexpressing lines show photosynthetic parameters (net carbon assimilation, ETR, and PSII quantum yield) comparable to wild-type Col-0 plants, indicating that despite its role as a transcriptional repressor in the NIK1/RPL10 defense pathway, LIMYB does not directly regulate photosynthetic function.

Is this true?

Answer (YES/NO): NO